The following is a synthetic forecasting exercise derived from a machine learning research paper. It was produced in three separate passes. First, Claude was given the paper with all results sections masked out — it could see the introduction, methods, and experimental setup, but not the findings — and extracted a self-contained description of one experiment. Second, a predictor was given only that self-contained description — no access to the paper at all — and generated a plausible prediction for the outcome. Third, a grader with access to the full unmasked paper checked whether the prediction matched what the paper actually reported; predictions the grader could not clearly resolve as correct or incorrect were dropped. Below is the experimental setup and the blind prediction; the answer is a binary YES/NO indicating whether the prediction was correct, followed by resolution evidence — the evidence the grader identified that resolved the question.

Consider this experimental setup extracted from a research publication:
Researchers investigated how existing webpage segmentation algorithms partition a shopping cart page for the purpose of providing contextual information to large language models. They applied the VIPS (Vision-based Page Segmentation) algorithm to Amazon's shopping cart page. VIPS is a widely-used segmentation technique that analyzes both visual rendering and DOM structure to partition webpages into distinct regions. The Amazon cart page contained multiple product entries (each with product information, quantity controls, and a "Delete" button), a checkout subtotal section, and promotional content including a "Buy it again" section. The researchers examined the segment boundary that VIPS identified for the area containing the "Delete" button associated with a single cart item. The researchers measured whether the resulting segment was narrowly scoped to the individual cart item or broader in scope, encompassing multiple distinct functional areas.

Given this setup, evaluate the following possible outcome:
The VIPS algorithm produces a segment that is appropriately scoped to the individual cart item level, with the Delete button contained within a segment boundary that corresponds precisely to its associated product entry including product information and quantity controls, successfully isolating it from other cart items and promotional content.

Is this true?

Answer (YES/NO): NO